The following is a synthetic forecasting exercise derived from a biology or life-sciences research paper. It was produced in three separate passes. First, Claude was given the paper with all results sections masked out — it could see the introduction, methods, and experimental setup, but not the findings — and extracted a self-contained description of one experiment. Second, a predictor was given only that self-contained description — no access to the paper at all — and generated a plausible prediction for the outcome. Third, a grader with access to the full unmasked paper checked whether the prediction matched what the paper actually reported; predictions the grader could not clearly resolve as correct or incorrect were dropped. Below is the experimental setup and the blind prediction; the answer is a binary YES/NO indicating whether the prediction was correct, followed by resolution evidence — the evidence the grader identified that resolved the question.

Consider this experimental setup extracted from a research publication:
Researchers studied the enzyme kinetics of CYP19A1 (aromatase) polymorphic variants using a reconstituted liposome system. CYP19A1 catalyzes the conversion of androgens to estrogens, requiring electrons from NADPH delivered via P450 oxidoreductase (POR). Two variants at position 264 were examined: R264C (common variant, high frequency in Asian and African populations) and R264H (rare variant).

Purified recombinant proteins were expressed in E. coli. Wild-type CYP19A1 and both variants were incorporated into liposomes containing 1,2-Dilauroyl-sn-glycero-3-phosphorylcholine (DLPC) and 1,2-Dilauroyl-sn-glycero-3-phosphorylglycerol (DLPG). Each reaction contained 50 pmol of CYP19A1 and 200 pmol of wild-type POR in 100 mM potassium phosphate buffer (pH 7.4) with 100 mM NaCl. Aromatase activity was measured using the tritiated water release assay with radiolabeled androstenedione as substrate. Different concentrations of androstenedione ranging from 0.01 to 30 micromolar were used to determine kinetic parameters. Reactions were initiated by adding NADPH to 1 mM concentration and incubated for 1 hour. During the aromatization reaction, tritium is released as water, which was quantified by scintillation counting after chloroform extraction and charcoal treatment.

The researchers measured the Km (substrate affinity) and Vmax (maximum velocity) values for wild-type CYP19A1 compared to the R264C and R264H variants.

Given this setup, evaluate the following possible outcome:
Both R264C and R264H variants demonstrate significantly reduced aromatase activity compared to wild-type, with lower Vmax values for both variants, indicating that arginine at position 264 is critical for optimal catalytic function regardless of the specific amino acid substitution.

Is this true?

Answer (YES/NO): NO